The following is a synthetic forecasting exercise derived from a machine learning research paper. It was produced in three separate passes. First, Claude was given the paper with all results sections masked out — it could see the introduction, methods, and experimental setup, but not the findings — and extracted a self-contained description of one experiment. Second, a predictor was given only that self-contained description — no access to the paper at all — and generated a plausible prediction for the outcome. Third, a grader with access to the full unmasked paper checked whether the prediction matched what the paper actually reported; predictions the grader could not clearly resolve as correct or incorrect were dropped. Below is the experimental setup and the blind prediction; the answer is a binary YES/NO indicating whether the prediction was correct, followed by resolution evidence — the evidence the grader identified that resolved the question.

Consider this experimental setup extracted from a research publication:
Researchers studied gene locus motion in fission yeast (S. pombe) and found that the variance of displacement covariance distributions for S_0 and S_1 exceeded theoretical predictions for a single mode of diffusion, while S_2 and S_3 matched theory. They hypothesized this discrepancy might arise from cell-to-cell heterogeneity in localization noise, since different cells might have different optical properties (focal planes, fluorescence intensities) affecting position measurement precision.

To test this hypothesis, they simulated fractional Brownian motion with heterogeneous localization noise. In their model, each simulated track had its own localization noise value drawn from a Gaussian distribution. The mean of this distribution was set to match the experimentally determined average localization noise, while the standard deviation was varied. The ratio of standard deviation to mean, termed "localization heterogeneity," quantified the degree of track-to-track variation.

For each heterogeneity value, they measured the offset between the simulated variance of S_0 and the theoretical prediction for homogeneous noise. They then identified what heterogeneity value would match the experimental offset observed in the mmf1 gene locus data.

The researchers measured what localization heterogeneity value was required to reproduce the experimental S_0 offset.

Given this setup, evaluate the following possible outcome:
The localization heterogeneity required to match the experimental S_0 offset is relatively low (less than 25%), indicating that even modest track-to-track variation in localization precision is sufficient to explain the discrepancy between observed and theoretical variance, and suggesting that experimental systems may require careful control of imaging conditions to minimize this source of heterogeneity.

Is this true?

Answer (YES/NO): YES